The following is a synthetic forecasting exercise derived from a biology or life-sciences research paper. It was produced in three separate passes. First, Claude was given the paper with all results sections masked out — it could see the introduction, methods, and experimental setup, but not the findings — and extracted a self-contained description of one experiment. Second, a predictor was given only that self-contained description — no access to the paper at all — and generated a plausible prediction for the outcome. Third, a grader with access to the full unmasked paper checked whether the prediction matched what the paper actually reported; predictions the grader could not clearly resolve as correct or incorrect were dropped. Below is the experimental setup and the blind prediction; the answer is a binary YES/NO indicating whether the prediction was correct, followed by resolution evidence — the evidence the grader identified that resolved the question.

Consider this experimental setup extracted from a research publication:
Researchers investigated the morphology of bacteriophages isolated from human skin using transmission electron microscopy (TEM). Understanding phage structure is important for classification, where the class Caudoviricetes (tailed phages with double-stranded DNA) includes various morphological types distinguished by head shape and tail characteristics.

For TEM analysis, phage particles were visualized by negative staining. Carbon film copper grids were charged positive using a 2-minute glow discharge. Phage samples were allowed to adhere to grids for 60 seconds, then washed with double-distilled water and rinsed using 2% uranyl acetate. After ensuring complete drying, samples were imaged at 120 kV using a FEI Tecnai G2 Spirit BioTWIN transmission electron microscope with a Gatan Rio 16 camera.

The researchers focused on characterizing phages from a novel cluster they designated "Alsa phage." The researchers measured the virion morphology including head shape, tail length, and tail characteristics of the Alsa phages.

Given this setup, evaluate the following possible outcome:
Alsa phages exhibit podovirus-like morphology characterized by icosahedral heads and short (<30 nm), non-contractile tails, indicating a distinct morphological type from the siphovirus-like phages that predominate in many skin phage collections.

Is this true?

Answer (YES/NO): NO